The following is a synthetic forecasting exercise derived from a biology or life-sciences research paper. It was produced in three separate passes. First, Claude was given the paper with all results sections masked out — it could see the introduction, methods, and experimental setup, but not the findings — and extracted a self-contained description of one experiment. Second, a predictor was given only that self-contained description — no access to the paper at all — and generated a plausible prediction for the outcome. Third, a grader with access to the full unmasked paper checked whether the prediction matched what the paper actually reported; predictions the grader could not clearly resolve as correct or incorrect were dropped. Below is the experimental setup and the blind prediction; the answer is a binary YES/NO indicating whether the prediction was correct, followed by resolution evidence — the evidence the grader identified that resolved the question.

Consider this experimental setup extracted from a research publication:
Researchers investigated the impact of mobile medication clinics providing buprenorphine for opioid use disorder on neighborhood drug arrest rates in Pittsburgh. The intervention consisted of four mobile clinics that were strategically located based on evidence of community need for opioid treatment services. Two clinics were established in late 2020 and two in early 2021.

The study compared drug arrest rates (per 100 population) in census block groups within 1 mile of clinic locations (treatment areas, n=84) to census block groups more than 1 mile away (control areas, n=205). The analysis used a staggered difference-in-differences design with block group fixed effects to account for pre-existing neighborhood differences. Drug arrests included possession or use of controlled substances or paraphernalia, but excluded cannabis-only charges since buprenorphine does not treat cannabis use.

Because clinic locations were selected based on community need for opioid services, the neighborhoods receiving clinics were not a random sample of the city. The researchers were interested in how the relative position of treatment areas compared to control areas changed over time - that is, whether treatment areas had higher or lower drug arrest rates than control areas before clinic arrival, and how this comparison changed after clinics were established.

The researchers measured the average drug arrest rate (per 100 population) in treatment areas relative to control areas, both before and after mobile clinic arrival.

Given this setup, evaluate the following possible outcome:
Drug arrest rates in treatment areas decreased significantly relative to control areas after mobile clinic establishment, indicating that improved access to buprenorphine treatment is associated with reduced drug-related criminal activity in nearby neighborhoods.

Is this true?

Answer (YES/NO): YES